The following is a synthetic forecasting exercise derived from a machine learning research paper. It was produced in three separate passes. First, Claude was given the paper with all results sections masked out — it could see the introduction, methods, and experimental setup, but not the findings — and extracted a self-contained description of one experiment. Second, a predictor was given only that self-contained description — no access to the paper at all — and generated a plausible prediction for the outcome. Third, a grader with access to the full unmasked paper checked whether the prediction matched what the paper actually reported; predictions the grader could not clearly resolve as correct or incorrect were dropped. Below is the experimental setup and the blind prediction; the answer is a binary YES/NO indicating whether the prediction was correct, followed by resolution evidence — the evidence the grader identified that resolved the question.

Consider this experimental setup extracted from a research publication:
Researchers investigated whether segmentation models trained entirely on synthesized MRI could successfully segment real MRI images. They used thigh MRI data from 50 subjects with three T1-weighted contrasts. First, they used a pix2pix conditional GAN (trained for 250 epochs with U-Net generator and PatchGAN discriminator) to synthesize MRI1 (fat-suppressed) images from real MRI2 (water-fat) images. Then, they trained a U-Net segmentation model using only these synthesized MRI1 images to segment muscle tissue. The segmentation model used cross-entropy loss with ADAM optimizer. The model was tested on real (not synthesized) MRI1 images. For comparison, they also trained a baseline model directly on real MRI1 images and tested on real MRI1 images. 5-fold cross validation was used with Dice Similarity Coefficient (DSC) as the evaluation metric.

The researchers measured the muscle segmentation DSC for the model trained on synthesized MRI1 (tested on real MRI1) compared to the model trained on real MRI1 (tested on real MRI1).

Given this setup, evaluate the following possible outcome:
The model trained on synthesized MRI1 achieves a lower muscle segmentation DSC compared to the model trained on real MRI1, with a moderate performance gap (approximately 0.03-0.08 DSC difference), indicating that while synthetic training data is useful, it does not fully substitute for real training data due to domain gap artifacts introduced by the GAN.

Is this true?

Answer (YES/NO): NO